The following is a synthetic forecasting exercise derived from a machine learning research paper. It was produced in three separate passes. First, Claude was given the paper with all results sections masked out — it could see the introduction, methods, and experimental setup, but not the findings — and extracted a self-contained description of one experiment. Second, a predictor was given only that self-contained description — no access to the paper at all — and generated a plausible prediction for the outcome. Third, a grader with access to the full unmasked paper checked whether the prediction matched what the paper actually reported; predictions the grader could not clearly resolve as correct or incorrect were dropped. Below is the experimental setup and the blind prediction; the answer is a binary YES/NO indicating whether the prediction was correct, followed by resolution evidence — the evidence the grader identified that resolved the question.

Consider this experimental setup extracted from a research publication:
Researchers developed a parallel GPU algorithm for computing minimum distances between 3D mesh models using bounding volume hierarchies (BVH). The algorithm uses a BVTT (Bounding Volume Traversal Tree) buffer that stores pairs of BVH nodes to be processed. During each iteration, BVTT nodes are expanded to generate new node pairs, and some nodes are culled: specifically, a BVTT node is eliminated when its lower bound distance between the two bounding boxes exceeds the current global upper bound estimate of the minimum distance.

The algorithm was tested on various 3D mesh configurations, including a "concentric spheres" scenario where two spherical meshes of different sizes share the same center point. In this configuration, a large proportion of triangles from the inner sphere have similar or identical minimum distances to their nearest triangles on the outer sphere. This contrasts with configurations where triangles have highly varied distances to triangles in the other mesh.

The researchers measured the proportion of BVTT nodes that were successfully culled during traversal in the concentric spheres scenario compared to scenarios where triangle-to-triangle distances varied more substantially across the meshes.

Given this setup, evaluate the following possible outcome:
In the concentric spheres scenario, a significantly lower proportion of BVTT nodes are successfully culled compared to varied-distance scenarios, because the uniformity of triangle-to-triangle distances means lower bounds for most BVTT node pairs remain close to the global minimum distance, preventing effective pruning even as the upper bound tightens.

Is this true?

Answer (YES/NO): YES